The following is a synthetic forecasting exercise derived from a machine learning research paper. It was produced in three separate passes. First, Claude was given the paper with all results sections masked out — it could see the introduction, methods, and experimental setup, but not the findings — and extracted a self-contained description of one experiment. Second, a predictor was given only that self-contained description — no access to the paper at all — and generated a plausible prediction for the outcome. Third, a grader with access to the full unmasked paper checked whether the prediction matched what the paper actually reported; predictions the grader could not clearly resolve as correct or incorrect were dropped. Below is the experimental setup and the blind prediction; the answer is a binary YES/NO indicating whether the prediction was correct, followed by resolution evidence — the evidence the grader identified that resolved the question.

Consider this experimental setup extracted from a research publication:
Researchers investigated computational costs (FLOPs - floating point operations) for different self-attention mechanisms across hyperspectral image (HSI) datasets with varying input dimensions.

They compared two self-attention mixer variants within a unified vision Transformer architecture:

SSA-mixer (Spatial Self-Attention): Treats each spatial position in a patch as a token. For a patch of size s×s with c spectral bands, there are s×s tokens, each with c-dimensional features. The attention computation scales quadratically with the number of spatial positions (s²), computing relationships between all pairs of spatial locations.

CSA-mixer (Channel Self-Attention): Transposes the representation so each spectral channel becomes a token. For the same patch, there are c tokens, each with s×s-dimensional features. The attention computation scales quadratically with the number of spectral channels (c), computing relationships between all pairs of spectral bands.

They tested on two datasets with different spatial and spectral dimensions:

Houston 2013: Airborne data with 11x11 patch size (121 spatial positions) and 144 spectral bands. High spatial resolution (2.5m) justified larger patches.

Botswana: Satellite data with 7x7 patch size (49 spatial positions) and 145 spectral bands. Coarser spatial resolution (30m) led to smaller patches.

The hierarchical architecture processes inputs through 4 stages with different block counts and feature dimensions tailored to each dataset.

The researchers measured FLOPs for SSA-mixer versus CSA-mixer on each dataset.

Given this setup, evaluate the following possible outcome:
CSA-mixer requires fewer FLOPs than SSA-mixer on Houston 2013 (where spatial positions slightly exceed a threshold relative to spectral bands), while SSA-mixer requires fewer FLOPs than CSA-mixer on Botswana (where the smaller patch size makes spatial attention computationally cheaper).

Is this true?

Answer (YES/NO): NO